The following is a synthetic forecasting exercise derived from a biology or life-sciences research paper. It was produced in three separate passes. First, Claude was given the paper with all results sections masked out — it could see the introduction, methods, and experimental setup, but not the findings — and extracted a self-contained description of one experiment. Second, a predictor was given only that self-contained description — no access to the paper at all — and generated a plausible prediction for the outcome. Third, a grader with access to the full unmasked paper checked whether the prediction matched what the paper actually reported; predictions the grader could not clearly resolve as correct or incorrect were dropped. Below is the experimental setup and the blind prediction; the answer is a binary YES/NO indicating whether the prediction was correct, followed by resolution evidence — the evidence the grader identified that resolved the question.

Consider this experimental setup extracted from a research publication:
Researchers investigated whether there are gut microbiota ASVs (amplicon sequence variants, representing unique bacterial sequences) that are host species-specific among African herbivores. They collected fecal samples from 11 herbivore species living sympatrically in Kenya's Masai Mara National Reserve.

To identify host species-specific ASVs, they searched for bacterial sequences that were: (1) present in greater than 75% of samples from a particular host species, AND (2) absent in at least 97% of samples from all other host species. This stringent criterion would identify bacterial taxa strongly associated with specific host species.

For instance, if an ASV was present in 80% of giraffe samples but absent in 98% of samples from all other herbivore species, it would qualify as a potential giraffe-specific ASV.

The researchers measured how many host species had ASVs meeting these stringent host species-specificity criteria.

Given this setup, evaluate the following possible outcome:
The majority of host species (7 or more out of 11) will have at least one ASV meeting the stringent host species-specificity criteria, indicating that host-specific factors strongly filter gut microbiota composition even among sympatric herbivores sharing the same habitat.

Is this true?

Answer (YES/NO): YES